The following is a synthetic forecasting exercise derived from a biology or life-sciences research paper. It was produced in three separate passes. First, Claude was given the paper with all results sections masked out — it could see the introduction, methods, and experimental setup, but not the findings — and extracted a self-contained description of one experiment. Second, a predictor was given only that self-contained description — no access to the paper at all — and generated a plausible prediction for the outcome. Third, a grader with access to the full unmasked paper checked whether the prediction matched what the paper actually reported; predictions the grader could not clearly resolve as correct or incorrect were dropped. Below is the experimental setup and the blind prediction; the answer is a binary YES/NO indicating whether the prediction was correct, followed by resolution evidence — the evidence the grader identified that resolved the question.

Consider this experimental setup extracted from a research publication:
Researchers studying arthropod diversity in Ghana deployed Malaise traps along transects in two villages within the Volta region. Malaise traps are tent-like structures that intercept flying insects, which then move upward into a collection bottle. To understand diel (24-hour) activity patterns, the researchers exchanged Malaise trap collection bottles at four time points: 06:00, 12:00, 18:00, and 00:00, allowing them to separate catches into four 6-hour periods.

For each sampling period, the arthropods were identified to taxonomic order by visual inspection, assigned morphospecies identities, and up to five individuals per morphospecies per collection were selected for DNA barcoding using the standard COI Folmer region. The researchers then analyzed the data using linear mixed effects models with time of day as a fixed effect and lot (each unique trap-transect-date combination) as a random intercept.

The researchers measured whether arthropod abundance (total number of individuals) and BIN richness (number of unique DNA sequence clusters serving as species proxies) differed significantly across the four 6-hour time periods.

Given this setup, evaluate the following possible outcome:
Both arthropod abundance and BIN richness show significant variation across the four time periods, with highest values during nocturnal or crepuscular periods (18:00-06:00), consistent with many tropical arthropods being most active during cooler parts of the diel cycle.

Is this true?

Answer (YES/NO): NO